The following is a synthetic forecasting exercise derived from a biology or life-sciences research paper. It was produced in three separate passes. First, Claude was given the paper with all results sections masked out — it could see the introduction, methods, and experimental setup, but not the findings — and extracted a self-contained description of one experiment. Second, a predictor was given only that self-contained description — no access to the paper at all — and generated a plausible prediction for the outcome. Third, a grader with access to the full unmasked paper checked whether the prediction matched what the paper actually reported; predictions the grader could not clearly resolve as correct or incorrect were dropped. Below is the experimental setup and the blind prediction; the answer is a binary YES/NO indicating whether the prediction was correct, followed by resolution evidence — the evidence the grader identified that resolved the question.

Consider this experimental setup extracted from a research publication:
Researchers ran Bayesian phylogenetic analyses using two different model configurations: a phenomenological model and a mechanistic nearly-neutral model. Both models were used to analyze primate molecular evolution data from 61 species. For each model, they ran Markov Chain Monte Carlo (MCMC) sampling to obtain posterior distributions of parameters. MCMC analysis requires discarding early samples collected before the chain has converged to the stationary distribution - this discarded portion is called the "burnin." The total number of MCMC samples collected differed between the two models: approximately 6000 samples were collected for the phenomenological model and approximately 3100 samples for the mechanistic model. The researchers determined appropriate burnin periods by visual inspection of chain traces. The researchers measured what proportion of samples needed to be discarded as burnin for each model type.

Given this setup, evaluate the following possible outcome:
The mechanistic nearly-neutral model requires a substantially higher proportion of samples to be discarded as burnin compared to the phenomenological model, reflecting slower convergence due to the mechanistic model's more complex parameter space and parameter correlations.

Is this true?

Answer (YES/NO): NO